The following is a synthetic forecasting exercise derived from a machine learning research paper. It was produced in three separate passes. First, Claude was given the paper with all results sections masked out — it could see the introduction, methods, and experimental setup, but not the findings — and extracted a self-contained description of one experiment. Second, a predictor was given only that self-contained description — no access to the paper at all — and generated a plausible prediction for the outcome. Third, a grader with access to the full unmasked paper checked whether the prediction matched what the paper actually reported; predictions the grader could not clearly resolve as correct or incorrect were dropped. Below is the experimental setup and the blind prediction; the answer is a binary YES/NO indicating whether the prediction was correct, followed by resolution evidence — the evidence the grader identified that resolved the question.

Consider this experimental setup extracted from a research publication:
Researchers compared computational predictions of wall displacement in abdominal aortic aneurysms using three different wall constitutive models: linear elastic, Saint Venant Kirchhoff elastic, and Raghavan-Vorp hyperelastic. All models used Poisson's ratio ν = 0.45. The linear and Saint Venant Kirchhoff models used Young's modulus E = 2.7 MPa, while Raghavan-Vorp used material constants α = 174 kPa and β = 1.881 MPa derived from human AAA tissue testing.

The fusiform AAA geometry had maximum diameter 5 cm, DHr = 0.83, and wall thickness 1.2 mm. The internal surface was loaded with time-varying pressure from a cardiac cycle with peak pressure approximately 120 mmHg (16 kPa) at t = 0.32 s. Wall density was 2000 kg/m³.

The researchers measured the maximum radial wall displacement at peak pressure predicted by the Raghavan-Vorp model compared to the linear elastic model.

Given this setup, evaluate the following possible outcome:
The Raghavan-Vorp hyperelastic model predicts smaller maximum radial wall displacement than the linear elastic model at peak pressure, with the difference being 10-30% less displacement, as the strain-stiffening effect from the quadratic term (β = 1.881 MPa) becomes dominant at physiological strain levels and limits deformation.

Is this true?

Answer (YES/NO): NO